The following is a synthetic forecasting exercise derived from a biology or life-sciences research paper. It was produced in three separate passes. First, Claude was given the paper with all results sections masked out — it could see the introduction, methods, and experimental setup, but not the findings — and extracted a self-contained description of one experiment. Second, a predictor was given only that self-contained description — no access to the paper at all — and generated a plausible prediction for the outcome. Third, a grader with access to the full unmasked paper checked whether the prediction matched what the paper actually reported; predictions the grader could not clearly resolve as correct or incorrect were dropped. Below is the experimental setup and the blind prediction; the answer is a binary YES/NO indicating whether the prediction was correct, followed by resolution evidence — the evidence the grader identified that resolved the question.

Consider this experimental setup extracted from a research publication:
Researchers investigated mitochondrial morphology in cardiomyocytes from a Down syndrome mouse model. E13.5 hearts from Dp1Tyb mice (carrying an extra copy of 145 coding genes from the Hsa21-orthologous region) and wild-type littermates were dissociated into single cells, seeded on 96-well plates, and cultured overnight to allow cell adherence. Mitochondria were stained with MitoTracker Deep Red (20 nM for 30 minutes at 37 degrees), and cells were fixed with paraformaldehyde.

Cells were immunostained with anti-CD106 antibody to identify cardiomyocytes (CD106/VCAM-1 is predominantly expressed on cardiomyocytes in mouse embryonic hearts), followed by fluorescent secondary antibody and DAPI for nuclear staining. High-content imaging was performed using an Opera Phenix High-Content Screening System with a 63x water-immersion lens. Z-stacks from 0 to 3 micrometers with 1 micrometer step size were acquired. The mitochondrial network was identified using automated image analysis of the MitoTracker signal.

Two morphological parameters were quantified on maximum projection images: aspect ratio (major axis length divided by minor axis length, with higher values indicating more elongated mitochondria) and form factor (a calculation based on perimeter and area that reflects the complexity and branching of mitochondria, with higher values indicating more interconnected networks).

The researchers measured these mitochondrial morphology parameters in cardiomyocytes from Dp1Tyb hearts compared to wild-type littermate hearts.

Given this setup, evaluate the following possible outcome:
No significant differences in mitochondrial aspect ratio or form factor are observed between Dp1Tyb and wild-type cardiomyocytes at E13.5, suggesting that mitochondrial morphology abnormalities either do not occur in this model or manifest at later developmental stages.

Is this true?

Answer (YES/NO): NO